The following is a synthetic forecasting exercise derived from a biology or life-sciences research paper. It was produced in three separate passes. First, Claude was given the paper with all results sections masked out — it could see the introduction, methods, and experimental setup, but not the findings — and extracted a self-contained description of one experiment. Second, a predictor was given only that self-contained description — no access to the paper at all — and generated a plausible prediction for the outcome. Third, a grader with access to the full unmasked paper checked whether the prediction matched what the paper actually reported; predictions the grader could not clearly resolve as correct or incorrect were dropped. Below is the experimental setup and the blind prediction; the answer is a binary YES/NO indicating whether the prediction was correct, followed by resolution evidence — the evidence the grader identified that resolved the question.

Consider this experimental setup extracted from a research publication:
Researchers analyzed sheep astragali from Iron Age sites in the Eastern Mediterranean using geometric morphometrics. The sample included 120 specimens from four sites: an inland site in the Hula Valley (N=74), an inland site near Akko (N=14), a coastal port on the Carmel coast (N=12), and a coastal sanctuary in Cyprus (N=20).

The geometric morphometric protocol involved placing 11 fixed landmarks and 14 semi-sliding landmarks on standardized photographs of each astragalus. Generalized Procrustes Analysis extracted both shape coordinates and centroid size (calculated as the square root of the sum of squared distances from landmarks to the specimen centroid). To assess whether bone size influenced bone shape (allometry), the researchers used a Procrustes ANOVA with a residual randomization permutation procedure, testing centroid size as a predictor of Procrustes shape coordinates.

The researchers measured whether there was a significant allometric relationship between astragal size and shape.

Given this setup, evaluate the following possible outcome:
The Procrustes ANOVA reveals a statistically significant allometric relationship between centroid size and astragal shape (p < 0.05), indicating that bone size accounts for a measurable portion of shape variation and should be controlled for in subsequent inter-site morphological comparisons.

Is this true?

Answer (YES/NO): NO